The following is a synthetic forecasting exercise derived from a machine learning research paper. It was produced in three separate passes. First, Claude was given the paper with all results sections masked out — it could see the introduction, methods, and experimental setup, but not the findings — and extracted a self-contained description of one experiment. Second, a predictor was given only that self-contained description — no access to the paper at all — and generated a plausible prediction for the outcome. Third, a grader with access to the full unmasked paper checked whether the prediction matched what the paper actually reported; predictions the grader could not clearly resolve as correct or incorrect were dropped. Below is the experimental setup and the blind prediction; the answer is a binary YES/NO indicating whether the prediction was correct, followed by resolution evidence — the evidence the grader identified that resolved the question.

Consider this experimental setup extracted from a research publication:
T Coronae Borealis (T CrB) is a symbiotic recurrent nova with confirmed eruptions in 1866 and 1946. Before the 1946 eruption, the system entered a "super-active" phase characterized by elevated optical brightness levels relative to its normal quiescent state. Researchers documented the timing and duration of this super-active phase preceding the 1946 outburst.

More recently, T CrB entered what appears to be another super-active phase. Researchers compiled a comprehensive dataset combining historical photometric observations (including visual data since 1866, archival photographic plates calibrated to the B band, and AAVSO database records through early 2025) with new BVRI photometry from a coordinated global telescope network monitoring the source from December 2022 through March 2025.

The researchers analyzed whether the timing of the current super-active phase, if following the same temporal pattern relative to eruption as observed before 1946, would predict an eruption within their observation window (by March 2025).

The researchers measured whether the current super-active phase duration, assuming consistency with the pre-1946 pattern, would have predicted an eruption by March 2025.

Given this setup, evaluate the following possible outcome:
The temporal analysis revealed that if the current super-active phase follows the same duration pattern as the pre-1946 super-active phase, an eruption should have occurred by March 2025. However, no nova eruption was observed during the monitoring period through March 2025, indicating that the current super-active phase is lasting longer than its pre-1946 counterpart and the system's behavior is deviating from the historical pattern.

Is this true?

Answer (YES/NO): NO